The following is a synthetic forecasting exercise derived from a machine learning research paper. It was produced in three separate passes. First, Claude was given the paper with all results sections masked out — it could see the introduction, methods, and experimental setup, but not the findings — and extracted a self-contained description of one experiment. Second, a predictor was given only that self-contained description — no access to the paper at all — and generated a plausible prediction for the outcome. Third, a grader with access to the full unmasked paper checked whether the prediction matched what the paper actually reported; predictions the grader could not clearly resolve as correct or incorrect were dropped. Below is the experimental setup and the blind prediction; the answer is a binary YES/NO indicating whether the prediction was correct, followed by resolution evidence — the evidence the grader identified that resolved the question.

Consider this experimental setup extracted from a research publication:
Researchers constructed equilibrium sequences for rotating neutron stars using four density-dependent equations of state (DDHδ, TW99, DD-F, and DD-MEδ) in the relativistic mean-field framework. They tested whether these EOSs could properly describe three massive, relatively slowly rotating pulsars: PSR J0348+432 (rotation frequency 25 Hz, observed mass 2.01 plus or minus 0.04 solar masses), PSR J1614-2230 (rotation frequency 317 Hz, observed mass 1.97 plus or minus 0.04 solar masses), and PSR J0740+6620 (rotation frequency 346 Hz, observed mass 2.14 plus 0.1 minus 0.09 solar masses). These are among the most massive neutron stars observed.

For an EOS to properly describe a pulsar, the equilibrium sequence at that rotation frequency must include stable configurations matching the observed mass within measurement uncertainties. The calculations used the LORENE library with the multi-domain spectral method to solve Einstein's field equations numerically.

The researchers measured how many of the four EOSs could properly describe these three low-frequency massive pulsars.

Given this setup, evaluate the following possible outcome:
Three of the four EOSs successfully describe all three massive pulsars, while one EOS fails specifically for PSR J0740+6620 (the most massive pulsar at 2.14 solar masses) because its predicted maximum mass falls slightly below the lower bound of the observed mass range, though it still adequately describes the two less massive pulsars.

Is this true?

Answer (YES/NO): NO